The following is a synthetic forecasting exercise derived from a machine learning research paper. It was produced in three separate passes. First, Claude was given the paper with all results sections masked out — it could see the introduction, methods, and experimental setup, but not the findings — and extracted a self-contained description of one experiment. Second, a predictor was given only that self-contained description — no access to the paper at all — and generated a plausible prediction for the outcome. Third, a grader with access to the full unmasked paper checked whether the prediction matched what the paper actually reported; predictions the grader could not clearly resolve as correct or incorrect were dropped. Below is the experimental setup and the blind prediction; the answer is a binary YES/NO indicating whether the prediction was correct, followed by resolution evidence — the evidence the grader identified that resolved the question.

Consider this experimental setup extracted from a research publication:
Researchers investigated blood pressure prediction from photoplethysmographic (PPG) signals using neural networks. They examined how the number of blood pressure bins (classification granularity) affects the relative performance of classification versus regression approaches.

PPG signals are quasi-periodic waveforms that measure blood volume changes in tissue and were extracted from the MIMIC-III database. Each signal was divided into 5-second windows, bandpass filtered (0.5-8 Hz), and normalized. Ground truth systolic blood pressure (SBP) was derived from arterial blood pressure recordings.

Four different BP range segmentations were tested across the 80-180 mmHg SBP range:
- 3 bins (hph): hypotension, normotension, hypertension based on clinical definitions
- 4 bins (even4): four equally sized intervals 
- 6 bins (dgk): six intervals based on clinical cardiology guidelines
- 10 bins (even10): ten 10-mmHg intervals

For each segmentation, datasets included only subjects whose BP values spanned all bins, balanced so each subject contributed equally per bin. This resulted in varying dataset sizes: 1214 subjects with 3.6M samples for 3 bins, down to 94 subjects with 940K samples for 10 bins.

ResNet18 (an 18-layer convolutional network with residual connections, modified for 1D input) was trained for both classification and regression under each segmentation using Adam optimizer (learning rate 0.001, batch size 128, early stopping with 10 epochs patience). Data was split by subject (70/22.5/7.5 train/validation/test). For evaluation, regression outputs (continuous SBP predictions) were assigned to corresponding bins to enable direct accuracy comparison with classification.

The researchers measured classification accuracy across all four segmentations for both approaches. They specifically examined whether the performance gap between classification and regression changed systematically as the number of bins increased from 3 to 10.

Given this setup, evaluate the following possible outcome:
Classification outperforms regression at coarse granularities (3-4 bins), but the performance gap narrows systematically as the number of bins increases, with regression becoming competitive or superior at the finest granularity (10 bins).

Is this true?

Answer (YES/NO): NO